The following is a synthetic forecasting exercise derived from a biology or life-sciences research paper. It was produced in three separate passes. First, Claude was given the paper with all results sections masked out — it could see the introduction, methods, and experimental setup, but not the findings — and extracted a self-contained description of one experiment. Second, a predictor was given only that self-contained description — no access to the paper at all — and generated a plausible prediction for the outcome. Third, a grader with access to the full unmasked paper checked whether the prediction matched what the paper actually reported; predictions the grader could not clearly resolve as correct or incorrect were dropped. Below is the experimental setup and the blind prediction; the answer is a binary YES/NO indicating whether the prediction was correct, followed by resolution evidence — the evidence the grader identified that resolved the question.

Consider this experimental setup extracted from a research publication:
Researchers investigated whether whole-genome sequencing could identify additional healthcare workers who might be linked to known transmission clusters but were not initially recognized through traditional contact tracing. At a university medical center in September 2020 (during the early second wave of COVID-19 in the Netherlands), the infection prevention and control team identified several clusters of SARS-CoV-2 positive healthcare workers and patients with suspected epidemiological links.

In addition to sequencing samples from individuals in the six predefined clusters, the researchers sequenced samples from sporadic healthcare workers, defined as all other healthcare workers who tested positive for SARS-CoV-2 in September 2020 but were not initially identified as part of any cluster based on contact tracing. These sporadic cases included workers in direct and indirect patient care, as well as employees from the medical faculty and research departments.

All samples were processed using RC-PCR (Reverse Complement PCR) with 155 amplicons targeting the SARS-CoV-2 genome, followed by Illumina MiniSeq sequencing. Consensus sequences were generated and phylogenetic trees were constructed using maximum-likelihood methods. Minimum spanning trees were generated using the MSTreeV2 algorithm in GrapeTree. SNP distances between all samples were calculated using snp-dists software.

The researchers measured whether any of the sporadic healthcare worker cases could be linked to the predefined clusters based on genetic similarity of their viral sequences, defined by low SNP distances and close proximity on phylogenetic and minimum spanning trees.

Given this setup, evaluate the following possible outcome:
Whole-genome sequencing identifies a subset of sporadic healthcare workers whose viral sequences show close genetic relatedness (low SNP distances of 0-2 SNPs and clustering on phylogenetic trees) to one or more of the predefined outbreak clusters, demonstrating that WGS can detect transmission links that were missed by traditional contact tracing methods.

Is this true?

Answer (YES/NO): YES